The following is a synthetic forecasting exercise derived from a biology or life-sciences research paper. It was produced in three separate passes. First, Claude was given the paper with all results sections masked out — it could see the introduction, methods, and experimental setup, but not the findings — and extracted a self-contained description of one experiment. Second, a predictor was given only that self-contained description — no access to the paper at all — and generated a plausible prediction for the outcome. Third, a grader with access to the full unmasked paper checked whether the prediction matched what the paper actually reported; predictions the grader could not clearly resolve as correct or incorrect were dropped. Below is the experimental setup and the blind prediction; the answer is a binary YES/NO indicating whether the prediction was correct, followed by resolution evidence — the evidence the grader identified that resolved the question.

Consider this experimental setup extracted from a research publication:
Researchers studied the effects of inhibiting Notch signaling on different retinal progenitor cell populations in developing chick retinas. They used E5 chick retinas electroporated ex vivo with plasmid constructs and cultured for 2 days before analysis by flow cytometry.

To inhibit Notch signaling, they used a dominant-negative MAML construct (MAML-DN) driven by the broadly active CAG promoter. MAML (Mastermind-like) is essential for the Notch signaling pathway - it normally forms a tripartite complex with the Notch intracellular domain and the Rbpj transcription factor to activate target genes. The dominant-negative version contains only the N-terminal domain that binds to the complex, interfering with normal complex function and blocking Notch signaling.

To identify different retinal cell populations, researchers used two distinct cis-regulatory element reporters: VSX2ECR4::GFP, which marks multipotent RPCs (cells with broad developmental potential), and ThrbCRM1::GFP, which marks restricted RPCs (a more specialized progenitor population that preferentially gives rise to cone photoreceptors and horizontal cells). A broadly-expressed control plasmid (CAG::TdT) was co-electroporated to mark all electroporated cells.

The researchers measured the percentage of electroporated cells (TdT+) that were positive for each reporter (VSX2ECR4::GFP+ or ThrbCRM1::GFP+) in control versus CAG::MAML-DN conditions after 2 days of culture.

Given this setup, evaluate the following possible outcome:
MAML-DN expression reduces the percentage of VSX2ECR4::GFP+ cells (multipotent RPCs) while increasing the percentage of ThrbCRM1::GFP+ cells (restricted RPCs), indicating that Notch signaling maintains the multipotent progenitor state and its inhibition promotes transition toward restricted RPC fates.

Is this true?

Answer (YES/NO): YES